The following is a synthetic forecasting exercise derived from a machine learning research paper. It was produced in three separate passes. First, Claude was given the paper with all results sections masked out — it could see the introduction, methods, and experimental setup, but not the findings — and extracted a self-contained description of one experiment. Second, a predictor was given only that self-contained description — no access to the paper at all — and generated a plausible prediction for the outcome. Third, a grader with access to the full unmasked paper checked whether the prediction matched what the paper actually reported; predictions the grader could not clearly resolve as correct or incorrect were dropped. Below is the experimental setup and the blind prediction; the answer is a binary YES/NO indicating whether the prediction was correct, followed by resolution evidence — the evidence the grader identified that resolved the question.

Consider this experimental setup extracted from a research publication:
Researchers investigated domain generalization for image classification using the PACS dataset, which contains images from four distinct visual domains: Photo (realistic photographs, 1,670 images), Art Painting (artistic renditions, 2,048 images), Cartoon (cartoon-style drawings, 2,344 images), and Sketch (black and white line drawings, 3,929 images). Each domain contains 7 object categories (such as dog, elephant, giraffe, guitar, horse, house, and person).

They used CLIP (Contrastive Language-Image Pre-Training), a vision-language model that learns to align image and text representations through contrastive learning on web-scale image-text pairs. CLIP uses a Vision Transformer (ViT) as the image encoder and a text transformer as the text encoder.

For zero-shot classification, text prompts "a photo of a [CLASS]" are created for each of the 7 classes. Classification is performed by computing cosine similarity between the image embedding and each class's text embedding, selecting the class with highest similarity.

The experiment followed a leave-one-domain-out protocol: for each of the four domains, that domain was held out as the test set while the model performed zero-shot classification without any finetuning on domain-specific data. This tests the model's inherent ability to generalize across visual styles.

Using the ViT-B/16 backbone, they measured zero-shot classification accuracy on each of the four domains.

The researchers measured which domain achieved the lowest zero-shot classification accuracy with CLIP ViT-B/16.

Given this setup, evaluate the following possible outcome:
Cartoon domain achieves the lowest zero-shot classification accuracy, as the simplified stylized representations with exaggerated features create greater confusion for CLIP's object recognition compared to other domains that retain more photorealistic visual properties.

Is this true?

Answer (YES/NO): NO